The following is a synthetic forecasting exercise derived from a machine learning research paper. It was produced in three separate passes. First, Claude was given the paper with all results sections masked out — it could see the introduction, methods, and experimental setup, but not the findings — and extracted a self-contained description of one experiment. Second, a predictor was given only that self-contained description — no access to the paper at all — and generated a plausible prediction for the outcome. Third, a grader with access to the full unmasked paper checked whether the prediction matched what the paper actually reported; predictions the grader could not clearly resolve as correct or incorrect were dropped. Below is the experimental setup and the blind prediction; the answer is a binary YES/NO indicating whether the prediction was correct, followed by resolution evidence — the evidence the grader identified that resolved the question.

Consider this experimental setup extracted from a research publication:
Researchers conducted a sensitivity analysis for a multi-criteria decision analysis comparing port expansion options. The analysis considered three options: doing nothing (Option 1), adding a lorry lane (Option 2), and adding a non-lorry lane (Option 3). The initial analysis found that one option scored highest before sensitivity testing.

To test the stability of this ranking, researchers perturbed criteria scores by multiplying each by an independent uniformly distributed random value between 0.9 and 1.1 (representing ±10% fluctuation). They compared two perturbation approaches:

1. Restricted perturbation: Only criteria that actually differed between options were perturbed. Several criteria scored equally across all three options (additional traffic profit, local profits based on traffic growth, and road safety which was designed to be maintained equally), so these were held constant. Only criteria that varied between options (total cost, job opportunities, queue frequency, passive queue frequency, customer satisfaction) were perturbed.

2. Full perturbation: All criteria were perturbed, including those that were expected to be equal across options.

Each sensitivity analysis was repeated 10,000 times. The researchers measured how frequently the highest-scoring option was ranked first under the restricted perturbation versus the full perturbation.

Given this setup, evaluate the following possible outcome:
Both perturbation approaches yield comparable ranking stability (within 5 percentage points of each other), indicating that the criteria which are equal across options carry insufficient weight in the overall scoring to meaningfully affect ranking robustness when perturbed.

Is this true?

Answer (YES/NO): NO